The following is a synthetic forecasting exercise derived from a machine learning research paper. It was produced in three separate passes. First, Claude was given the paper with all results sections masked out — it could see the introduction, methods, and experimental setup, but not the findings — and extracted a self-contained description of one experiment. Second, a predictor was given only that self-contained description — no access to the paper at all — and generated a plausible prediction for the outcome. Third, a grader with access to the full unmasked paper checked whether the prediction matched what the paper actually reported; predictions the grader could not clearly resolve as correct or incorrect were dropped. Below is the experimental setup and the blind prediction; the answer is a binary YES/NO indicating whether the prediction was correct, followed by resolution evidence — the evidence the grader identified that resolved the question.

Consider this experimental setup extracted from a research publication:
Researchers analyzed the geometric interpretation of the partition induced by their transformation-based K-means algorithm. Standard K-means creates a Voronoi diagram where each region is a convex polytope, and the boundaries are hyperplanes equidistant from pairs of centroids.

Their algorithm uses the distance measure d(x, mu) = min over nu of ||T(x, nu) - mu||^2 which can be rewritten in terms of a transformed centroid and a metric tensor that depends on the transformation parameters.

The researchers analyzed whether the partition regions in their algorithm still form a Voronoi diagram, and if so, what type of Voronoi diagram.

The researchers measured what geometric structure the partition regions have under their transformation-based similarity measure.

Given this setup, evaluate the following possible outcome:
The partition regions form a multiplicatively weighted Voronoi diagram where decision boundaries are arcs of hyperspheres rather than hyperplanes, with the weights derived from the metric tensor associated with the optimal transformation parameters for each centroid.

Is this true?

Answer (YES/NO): NO